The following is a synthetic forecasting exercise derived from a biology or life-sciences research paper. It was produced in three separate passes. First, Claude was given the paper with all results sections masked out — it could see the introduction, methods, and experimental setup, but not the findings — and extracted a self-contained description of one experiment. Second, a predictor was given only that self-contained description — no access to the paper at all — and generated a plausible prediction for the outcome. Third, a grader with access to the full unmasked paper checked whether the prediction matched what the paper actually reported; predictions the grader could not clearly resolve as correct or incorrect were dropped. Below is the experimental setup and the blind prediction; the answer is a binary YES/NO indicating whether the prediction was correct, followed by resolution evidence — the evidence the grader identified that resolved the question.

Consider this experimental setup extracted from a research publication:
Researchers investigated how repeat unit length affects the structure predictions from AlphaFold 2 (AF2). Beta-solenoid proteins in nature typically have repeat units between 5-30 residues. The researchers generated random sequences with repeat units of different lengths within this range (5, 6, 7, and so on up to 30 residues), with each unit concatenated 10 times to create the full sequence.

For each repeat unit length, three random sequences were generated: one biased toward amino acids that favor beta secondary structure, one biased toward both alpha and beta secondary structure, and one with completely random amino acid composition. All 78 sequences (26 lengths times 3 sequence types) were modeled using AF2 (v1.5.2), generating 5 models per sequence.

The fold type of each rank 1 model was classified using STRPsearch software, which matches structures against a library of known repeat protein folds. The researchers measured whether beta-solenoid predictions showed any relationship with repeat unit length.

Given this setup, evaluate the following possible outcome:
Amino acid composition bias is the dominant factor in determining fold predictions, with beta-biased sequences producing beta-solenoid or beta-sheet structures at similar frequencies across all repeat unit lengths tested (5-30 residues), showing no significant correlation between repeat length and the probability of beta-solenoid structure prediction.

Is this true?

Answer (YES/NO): NO